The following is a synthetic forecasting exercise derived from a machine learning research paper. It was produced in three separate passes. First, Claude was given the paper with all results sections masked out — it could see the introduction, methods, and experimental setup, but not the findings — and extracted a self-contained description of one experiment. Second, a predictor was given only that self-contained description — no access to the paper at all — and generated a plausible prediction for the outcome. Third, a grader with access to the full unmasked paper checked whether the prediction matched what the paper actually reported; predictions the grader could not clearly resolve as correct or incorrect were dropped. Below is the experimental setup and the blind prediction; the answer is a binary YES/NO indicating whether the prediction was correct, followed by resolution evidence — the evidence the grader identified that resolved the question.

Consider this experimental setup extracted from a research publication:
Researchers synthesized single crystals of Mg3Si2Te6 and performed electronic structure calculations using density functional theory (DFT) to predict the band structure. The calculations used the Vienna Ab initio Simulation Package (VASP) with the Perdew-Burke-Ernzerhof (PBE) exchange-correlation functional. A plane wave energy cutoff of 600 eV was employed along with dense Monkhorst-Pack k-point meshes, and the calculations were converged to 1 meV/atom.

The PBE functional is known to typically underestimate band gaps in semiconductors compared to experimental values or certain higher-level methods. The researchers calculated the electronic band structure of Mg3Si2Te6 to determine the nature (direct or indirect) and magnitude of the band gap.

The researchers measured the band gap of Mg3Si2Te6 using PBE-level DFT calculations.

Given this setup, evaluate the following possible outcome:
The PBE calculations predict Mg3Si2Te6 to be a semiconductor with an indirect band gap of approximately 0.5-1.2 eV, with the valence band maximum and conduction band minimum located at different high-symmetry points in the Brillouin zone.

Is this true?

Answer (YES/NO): NO